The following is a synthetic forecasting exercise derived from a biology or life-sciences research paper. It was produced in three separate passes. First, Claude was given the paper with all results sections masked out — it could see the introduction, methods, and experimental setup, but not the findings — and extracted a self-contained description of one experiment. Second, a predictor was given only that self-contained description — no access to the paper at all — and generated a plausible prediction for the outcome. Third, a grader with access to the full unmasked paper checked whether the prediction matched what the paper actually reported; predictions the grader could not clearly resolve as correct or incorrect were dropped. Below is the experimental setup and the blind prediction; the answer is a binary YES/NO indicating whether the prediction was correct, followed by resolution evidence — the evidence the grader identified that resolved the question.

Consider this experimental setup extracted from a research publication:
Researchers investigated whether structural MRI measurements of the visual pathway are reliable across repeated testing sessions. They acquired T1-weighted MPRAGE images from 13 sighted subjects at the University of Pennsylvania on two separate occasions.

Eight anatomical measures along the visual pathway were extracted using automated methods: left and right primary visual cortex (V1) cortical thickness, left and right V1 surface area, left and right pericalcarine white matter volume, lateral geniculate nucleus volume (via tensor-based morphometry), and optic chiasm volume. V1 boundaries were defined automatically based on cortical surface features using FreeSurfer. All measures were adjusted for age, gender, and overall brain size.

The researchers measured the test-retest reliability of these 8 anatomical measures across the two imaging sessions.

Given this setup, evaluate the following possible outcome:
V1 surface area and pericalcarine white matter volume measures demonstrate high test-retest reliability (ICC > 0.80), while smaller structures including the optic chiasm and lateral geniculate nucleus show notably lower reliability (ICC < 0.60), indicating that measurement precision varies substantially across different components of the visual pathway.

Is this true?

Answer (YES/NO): NO